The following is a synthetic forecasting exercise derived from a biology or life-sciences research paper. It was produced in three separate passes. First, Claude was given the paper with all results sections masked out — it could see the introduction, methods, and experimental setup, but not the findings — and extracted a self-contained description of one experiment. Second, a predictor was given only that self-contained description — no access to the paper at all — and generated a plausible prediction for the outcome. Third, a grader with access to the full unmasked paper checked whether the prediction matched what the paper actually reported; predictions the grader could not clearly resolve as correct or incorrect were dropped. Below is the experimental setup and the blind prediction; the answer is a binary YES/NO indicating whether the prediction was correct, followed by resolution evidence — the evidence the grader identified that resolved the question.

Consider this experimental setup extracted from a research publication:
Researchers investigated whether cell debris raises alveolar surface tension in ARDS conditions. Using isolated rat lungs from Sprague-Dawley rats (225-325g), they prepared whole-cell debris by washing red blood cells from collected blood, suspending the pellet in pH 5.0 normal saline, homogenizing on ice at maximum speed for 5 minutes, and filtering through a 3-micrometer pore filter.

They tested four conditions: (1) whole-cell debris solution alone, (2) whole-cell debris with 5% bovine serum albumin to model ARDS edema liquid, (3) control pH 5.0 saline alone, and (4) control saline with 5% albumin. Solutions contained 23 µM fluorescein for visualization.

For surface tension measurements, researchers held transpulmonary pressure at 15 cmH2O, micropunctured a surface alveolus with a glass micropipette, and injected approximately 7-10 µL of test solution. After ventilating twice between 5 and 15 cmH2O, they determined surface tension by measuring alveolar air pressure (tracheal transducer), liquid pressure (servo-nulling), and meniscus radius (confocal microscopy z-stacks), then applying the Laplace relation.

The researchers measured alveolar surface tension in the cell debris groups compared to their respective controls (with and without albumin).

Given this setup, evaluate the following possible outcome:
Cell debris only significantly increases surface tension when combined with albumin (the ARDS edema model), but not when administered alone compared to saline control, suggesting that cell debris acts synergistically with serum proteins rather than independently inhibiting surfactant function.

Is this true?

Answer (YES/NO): YES